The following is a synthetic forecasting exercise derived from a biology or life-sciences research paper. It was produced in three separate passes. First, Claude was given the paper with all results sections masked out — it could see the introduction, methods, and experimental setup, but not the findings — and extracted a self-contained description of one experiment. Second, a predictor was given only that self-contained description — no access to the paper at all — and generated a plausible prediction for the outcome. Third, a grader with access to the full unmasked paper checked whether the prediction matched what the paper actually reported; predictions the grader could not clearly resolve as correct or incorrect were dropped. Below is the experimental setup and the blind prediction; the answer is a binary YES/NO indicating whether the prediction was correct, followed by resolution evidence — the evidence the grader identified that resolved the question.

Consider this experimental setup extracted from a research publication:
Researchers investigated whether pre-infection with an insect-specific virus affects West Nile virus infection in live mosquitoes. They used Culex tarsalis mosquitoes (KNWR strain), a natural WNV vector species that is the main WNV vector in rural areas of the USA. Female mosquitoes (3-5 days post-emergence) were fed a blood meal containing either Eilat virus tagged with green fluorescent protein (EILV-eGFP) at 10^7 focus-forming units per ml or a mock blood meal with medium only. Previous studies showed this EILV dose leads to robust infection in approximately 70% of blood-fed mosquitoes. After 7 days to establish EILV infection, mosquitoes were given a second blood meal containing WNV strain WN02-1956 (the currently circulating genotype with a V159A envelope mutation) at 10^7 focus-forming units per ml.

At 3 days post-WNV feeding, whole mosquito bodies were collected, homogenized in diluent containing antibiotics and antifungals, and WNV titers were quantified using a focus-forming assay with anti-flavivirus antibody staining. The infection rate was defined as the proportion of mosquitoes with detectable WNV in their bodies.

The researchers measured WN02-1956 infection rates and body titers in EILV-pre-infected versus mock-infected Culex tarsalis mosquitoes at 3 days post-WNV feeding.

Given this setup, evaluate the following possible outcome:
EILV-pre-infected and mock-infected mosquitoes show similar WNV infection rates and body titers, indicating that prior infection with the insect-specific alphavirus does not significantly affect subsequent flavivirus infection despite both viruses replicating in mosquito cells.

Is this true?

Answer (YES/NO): YES